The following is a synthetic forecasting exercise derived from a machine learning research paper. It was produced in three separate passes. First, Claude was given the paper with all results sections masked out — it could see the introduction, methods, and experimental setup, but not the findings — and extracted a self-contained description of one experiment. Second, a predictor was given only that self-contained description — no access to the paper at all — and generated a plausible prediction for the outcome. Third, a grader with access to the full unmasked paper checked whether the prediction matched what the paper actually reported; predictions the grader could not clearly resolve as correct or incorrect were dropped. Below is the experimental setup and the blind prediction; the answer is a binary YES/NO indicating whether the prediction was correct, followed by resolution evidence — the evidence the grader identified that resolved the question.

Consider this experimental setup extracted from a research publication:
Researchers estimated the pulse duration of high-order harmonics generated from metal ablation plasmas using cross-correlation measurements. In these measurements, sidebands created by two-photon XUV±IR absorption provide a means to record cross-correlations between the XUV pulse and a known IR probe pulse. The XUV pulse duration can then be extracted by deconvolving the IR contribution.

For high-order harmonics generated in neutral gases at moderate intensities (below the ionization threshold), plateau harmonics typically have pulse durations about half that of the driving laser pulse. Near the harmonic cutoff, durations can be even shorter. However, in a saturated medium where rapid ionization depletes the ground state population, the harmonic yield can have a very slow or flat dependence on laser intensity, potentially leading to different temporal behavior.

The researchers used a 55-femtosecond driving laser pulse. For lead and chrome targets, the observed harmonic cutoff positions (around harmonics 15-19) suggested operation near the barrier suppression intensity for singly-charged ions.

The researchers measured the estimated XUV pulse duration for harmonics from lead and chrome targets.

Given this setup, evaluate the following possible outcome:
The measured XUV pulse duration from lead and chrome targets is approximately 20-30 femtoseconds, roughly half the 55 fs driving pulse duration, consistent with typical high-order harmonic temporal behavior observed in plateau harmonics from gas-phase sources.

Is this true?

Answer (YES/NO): NO